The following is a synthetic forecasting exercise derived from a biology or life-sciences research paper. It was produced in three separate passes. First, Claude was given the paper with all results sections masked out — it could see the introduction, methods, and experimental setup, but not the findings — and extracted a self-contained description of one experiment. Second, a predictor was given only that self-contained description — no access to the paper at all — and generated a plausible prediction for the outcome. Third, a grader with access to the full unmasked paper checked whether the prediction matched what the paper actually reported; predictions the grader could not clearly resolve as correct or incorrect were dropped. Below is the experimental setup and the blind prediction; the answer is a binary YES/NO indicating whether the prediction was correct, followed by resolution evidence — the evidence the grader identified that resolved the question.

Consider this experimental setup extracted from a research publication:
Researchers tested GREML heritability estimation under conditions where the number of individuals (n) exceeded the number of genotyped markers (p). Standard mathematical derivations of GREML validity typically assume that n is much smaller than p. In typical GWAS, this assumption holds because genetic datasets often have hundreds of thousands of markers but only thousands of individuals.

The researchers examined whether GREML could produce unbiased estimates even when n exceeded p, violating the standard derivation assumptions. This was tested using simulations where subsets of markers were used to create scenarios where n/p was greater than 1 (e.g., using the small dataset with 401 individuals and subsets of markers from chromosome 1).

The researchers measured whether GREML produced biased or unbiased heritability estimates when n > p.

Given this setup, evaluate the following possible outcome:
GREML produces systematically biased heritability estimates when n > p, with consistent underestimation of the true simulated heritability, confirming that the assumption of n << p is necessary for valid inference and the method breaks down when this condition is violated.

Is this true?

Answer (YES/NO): NO